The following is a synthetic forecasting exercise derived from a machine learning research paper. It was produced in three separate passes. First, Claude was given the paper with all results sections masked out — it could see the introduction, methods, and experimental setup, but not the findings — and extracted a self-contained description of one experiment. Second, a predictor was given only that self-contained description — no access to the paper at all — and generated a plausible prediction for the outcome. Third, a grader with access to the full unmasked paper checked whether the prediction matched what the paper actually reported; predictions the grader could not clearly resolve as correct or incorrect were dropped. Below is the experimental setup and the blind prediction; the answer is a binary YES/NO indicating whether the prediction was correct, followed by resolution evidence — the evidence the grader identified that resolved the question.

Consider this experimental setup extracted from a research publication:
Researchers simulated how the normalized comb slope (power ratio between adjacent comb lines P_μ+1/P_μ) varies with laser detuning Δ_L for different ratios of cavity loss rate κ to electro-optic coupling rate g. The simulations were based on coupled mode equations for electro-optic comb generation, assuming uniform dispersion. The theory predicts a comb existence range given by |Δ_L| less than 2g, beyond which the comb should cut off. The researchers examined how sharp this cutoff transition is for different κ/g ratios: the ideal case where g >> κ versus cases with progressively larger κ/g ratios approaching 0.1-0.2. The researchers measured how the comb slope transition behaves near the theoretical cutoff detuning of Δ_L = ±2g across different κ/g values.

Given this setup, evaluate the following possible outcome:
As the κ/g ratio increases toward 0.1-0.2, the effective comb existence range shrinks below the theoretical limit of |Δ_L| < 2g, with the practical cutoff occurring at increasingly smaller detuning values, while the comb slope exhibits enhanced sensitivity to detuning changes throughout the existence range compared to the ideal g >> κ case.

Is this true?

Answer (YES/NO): NO